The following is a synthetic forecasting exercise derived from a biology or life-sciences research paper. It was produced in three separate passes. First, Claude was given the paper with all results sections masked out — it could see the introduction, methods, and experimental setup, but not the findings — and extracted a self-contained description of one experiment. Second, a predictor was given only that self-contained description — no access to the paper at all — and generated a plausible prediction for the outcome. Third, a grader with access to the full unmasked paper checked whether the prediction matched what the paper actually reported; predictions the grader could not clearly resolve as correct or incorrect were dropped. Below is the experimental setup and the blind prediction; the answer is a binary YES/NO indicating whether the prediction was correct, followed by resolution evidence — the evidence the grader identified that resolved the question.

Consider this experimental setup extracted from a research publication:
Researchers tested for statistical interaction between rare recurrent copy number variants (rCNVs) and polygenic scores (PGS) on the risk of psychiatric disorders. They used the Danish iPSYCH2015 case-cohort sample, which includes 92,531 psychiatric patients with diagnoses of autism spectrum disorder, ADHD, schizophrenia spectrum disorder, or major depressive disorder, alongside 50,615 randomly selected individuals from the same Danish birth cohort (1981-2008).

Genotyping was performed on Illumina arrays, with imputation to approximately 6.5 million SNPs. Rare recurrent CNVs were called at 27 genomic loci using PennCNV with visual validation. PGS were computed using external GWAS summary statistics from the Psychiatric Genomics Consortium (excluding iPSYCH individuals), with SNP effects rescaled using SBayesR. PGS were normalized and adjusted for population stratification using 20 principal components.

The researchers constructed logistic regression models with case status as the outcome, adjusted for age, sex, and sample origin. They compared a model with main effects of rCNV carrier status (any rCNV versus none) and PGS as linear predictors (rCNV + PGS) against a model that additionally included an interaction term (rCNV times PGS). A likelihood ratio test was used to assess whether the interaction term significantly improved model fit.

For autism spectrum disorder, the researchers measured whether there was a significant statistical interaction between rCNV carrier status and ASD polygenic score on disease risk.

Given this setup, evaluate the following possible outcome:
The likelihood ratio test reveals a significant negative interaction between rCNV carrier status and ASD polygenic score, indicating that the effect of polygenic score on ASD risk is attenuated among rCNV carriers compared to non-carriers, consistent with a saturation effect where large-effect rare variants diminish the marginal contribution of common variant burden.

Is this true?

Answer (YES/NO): NO